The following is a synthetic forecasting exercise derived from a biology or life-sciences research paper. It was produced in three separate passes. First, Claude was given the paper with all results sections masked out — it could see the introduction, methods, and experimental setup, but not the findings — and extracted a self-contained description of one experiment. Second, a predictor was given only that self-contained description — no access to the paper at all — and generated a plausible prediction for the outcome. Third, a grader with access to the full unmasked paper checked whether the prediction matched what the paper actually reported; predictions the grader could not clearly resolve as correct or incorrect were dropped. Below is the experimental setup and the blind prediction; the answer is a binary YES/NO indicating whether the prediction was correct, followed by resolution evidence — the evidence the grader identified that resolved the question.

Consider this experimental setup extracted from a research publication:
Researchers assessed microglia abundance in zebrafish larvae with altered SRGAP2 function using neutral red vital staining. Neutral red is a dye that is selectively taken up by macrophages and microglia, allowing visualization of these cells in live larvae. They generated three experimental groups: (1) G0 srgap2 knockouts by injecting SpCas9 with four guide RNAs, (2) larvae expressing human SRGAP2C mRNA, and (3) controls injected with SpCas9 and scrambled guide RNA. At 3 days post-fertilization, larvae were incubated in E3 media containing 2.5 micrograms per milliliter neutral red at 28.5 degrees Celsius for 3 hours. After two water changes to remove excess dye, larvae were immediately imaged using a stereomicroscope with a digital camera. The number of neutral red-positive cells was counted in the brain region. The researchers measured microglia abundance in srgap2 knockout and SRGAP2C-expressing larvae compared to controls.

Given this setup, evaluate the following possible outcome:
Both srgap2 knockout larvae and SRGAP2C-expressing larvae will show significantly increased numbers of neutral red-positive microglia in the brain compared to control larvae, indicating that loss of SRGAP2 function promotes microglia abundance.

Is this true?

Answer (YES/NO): NO